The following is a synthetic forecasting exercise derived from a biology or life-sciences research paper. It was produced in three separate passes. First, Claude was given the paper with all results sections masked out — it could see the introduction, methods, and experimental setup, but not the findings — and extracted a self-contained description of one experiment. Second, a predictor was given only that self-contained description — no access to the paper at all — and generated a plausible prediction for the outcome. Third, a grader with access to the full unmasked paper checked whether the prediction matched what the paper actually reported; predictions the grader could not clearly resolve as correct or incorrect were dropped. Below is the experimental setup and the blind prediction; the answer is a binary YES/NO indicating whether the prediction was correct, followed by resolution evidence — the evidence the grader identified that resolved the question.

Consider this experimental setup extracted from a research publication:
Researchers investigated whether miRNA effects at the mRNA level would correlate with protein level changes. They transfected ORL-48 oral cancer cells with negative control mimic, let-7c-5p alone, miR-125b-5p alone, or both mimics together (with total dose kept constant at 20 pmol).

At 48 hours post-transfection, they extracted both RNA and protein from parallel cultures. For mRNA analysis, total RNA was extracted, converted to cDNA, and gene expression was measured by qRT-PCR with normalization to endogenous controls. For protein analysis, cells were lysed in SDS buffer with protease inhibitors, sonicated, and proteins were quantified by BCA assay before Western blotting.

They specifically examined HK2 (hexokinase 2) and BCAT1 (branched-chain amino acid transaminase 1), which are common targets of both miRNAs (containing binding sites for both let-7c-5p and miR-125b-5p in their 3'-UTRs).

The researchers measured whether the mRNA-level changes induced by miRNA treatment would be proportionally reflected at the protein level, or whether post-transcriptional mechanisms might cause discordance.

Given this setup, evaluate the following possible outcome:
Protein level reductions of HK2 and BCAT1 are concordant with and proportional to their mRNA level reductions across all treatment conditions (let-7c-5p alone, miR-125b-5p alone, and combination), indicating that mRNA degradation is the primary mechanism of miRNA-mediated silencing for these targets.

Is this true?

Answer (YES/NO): NO